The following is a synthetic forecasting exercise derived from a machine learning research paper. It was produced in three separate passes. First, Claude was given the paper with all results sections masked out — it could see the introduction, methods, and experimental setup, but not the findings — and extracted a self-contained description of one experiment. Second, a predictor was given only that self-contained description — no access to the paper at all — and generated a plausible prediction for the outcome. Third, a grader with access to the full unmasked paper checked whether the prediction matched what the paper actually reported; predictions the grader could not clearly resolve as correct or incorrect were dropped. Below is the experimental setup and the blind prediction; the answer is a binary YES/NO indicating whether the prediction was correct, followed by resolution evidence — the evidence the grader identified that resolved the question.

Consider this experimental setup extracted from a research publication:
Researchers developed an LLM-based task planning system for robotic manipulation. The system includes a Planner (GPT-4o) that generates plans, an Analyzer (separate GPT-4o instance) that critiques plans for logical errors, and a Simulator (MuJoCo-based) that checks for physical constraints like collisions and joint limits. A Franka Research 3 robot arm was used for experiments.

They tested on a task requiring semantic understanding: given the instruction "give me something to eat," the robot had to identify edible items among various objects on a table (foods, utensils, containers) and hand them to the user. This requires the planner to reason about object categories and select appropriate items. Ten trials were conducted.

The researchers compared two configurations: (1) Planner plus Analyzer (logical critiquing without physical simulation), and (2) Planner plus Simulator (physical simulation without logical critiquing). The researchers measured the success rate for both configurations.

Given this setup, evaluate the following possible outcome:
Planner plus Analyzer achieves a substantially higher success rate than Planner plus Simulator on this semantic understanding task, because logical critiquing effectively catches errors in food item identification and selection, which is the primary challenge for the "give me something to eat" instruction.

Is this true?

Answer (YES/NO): NO